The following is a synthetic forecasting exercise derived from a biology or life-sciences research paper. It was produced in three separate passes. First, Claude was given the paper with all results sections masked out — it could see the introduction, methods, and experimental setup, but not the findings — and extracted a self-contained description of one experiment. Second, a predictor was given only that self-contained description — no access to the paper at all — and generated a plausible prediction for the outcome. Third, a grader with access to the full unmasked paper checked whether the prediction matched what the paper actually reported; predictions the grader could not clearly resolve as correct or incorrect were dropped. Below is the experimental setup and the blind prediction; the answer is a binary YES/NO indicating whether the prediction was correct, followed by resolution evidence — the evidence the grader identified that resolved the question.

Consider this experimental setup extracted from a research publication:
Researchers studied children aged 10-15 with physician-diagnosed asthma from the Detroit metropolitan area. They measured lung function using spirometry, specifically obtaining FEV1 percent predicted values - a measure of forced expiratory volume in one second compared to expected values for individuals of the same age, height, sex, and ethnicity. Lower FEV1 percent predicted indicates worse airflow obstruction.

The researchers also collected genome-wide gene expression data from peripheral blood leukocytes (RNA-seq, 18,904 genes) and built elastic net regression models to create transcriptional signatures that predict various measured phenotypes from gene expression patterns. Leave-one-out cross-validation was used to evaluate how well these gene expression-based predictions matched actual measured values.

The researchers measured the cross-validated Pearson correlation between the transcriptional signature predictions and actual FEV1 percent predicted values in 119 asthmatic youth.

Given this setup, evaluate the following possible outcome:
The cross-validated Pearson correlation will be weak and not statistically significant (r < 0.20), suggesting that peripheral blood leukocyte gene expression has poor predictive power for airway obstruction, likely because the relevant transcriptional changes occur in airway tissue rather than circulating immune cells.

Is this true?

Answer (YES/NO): NO